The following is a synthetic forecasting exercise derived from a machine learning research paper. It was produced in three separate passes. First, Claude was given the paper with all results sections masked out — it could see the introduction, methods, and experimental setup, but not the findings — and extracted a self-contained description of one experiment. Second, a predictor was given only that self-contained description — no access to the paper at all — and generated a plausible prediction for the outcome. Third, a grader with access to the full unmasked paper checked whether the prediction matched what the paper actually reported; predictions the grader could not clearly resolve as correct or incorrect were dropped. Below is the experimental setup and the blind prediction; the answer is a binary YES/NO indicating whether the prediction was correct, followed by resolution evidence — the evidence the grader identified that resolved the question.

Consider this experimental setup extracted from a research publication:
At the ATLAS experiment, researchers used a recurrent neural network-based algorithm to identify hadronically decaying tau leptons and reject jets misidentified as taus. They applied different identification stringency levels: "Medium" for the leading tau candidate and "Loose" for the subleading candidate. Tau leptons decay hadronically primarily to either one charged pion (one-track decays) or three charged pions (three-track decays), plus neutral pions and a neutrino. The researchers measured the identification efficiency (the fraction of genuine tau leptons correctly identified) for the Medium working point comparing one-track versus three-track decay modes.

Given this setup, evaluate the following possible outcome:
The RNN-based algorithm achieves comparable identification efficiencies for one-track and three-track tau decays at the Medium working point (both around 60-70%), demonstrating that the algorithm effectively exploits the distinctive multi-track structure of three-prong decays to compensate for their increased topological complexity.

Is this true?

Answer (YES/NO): NO